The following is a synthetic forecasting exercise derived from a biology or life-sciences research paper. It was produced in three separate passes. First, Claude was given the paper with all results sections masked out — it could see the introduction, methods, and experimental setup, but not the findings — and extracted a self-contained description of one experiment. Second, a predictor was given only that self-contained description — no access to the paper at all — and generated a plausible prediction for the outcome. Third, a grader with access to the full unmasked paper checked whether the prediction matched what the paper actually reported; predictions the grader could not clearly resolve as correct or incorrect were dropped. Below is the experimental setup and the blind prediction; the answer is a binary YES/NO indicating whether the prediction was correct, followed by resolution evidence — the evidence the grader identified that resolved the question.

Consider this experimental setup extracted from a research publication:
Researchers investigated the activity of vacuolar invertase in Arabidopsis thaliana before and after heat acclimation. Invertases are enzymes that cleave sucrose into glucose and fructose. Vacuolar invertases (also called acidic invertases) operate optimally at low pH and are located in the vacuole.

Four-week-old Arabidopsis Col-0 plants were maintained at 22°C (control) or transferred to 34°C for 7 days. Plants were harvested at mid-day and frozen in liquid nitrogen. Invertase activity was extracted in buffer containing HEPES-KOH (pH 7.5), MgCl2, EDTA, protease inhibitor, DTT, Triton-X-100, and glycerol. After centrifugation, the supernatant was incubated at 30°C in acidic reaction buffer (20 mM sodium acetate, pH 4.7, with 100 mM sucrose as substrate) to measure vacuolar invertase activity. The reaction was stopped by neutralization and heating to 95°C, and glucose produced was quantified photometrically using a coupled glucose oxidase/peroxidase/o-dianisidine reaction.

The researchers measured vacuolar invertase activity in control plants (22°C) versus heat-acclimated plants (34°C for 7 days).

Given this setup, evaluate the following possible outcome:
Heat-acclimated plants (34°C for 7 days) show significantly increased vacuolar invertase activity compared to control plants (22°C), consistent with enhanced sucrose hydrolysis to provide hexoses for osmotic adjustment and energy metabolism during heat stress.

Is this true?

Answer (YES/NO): NO